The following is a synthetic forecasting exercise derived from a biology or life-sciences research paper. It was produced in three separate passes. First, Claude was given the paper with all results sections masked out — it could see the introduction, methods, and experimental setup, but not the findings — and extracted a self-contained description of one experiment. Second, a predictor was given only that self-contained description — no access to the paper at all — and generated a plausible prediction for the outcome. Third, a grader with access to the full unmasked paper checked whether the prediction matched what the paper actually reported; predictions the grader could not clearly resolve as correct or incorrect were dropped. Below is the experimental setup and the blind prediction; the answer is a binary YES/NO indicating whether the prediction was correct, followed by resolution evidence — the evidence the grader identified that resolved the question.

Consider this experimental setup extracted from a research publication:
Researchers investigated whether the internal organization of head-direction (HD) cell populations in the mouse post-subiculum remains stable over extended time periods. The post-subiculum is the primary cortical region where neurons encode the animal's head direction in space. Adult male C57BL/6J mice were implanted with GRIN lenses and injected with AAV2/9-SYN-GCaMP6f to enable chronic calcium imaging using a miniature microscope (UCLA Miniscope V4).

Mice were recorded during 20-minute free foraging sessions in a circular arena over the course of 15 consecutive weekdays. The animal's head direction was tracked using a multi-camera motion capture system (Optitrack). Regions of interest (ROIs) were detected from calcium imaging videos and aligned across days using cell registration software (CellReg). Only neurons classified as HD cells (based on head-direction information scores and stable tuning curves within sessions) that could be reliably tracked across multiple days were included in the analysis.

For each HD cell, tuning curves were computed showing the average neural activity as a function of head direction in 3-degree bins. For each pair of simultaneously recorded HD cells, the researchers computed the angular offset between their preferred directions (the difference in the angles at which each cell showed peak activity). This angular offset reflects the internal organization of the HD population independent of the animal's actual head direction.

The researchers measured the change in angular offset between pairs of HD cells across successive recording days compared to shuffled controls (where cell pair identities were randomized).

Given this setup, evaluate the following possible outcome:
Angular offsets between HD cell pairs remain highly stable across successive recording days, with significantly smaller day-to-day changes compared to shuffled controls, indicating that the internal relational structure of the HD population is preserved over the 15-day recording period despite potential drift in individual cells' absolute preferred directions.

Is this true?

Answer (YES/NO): YES